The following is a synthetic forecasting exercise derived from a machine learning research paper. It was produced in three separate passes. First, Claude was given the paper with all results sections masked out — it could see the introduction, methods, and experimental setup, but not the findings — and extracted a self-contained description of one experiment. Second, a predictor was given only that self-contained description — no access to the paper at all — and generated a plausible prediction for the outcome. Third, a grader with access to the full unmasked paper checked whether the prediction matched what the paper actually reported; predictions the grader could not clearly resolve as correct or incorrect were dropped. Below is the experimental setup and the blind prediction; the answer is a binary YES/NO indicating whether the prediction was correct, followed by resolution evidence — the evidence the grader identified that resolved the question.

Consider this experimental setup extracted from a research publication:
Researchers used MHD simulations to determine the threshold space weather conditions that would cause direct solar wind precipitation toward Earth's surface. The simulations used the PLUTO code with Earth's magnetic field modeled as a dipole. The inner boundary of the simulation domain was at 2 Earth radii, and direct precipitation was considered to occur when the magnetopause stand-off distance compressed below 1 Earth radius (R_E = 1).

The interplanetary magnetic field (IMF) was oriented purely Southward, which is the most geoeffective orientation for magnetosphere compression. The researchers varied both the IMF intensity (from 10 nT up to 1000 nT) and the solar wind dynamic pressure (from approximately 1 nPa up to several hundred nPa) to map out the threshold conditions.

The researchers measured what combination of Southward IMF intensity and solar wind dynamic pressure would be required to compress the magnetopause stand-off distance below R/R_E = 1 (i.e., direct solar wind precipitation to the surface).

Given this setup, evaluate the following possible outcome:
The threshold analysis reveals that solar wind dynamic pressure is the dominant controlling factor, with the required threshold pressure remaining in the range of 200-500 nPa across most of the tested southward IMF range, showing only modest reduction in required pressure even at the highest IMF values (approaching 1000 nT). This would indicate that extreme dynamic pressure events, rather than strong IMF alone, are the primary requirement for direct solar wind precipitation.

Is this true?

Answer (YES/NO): NO